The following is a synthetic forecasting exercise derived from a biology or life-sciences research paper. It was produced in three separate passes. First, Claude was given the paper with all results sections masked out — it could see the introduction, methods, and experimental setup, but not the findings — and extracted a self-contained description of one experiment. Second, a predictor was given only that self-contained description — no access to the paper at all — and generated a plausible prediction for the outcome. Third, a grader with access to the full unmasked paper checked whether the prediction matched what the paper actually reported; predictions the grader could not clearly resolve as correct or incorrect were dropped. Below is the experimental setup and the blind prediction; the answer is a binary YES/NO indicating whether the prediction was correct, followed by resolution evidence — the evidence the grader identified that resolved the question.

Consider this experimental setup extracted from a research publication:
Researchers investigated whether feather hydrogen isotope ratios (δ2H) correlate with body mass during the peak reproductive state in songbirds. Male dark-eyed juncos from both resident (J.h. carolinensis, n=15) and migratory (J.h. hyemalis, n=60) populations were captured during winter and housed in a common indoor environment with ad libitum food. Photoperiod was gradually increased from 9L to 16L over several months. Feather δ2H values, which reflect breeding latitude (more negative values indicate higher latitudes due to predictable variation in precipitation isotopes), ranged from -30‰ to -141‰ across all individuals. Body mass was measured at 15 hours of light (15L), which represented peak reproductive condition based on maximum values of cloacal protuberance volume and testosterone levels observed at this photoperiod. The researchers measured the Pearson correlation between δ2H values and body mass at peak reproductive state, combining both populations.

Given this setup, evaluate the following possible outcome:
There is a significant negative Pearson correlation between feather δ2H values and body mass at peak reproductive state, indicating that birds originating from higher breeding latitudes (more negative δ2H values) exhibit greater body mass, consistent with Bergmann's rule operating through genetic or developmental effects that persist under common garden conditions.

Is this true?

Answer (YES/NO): YES